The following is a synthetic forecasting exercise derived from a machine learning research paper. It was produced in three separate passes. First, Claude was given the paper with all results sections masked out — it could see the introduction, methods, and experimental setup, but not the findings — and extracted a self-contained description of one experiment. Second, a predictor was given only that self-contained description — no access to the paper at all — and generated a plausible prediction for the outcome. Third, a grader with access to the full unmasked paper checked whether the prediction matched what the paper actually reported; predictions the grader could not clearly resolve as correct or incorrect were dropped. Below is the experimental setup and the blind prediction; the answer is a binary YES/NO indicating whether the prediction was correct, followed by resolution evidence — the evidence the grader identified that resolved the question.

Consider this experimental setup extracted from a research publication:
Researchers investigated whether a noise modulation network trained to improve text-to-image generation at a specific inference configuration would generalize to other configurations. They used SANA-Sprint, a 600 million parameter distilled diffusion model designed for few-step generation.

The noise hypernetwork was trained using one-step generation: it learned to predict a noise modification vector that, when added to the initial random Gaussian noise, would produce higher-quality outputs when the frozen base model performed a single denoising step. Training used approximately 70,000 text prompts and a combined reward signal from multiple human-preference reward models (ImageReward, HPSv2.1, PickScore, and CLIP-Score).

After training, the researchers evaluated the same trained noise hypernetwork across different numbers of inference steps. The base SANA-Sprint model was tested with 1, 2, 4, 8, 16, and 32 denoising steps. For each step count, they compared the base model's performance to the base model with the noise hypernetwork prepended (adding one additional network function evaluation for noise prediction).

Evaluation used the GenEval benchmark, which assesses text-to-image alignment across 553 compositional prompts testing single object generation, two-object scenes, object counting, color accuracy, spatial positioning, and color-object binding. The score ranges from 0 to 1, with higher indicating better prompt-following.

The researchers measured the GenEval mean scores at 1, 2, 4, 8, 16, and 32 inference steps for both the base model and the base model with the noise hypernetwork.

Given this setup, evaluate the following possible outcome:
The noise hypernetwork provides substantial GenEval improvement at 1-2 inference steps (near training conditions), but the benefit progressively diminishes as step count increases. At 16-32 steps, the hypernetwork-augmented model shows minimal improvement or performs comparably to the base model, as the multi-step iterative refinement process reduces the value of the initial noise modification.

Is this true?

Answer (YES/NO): YES